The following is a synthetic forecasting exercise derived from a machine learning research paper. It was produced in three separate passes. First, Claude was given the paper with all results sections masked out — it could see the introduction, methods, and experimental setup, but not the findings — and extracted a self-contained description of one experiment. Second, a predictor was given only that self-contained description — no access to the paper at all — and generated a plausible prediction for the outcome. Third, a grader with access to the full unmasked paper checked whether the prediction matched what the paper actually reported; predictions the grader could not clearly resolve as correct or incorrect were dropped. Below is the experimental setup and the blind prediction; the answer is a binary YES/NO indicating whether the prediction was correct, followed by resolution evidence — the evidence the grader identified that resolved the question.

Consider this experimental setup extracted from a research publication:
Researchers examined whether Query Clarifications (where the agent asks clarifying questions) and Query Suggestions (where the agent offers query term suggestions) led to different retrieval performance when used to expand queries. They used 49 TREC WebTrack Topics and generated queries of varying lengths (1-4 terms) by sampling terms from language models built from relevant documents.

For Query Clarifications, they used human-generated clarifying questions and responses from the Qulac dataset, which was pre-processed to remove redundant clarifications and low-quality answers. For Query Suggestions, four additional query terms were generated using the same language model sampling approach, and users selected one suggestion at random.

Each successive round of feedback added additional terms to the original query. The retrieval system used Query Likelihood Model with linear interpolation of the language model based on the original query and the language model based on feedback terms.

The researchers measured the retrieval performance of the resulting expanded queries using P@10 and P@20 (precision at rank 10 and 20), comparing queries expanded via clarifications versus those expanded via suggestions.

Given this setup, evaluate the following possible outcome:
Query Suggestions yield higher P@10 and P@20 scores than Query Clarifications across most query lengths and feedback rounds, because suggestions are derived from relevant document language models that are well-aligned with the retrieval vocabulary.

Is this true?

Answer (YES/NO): NO